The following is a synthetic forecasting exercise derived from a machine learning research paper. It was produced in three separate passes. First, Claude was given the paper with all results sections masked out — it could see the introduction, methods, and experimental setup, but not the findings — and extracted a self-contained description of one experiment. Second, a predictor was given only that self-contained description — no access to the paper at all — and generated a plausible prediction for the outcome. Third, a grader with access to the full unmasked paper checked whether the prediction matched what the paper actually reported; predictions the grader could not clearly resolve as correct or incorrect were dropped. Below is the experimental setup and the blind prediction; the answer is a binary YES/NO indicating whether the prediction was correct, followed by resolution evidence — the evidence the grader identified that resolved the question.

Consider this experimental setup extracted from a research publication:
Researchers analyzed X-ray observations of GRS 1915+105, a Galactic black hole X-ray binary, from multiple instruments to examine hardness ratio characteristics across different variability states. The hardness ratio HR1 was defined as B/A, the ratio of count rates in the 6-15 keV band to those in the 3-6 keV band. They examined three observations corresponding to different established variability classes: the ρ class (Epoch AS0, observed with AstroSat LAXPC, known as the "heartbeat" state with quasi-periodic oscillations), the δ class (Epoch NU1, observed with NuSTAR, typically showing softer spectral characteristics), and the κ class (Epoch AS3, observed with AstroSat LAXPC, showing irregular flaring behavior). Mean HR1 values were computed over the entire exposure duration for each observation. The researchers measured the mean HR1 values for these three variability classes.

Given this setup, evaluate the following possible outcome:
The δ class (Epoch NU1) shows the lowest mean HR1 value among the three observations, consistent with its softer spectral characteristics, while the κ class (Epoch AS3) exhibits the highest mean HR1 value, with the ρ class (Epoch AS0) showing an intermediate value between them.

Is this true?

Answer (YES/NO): NO